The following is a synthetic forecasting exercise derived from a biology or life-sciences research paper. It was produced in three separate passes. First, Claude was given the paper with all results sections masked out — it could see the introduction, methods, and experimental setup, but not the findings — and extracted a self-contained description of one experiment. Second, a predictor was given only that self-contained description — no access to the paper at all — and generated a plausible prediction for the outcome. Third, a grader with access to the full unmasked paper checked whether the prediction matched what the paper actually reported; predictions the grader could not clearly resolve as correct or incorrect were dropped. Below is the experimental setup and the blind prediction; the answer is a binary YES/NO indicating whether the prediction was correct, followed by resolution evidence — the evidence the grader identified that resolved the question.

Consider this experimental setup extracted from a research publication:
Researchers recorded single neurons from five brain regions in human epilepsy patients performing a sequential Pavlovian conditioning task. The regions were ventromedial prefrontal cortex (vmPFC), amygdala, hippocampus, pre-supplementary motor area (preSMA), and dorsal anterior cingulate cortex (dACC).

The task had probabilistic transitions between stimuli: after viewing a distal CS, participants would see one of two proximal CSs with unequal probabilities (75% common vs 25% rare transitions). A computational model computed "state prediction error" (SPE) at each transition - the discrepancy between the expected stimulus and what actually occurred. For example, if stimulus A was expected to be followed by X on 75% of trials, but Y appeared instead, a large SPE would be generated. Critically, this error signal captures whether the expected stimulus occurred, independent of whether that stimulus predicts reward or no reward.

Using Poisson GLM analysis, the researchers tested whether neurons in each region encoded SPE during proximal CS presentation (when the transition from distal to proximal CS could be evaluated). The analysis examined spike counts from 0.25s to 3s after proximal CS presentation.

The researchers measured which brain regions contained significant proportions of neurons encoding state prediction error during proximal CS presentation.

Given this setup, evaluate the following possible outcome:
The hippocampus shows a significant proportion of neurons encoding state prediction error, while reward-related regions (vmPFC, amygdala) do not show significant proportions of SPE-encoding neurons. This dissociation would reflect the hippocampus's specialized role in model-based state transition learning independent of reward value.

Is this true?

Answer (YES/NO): NO